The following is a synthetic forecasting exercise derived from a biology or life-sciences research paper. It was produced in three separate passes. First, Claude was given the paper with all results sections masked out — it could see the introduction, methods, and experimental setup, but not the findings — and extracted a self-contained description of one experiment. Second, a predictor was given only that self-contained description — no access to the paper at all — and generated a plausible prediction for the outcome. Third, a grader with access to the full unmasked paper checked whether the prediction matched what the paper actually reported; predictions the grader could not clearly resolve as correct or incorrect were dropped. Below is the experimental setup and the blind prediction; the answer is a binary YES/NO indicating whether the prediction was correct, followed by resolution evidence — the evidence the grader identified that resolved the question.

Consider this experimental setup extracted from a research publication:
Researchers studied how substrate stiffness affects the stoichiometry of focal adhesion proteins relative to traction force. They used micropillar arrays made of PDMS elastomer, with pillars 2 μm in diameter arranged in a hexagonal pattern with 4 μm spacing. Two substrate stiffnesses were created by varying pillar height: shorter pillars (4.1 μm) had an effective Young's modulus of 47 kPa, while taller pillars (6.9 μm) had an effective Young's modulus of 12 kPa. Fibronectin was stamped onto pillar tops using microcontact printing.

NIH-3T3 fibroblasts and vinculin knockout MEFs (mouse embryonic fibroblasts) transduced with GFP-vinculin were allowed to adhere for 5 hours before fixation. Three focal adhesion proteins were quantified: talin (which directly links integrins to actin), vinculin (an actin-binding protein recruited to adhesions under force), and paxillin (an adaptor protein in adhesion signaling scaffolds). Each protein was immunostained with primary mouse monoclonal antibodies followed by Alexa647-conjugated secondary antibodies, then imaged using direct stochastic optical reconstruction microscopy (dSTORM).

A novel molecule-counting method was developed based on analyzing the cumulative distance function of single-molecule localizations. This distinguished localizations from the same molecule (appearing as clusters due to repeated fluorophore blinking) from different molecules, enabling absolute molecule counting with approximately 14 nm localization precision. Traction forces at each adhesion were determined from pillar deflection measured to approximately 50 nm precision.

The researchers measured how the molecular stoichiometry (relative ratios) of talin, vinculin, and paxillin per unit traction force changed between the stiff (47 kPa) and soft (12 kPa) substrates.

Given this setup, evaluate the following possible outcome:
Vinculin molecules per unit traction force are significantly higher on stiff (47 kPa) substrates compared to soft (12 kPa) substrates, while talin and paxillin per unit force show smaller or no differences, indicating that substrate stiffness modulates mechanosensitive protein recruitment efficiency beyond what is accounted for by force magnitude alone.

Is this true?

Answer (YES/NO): NO